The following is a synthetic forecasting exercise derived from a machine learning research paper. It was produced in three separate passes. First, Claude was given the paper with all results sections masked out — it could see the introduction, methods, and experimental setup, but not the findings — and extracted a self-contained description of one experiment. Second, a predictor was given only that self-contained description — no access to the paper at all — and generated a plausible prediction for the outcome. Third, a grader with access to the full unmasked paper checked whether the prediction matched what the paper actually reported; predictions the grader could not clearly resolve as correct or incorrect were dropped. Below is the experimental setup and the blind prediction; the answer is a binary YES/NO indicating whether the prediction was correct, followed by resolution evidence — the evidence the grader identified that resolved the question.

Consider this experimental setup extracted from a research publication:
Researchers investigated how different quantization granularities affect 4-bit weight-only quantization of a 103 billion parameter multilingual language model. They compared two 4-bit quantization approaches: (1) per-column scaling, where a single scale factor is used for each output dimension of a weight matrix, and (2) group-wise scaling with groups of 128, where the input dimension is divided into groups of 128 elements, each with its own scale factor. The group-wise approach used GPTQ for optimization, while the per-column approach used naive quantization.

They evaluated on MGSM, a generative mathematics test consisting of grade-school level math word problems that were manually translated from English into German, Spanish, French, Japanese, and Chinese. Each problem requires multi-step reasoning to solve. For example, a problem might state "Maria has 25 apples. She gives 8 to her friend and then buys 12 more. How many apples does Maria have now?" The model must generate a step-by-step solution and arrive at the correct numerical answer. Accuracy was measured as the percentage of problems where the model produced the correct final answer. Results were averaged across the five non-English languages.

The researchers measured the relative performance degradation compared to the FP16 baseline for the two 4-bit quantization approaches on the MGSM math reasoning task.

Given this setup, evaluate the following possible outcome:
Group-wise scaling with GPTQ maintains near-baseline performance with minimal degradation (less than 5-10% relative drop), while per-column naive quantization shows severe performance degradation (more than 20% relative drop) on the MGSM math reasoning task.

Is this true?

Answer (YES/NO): NO